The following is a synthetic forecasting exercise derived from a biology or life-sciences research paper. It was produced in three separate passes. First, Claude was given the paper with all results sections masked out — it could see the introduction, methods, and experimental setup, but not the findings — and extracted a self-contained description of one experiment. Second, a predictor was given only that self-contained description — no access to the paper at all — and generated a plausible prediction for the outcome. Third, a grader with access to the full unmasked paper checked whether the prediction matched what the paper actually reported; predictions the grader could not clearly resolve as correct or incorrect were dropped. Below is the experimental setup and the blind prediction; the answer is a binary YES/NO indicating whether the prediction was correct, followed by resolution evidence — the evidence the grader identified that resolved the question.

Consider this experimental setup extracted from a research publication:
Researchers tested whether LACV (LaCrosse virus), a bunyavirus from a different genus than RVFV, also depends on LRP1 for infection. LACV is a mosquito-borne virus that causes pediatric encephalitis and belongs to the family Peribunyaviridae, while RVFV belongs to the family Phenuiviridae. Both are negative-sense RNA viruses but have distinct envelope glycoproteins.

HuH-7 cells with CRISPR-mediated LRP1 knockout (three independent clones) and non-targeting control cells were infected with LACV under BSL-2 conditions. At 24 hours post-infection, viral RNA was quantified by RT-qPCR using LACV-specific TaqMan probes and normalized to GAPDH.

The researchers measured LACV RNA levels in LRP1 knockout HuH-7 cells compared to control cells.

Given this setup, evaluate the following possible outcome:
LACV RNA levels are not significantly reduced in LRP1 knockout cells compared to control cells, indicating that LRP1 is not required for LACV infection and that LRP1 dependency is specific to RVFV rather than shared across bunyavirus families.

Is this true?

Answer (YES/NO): NO